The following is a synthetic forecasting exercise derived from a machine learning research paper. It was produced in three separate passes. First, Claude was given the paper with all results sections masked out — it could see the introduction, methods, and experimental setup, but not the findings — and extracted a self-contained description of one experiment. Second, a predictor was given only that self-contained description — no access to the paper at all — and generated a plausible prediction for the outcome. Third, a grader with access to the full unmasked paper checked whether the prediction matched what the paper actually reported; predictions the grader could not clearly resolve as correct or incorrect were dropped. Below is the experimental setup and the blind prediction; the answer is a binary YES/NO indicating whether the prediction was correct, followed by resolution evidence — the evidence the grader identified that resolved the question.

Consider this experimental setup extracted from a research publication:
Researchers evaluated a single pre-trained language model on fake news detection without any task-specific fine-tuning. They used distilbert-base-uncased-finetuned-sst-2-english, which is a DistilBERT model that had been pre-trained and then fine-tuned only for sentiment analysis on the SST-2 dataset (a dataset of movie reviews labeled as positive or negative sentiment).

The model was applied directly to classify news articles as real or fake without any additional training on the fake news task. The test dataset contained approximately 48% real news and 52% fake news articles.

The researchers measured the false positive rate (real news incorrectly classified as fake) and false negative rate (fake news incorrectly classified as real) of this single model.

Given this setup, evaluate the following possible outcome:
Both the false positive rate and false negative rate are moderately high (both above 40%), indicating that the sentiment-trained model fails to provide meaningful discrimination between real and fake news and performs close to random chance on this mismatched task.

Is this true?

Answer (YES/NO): YES